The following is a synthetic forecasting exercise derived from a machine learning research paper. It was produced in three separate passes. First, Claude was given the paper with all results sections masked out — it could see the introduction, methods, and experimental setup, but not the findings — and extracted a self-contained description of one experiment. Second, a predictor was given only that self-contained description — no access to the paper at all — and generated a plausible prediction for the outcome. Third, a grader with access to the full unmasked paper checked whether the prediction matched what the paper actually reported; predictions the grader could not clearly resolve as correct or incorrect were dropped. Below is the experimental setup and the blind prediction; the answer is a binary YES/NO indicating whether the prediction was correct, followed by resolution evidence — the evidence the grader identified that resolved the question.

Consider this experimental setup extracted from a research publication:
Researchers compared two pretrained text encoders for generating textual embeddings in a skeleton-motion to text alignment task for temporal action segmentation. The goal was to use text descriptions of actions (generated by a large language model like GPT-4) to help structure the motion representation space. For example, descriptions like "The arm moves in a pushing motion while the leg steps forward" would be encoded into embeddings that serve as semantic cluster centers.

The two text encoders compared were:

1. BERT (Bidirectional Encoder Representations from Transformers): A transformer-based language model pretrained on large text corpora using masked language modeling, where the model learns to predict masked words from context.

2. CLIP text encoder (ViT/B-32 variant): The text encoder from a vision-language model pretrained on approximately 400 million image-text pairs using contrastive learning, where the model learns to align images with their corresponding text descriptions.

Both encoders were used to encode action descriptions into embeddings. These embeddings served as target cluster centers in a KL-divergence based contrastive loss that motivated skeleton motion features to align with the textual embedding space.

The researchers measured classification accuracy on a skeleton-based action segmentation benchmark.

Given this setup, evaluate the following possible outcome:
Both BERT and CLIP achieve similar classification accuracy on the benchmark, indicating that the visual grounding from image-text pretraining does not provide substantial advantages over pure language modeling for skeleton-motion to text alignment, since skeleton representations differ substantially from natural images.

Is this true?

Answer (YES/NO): NO